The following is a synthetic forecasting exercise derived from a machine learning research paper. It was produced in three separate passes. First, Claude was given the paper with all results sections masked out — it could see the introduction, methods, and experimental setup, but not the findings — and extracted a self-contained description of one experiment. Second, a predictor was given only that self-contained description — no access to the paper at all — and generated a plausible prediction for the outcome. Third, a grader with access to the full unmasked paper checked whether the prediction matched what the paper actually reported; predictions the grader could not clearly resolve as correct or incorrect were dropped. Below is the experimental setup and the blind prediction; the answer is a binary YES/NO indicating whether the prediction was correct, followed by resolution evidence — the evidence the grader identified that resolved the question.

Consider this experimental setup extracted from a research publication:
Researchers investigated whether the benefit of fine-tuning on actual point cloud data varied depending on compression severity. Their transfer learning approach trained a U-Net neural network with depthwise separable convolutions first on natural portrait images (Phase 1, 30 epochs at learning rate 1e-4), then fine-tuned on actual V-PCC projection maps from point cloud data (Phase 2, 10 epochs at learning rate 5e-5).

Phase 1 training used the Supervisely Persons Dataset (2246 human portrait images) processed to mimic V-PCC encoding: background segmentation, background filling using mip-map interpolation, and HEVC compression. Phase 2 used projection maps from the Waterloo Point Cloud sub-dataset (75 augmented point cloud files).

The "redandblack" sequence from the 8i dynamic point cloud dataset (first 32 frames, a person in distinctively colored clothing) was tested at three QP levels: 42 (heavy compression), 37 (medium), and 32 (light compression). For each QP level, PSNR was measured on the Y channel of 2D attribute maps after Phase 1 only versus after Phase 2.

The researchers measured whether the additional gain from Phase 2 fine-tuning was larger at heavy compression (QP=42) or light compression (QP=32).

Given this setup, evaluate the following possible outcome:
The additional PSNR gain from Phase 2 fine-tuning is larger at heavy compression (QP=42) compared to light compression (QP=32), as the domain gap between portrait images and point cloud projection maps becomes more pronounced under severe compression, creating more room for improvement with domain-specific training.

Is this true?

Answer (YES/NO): YES